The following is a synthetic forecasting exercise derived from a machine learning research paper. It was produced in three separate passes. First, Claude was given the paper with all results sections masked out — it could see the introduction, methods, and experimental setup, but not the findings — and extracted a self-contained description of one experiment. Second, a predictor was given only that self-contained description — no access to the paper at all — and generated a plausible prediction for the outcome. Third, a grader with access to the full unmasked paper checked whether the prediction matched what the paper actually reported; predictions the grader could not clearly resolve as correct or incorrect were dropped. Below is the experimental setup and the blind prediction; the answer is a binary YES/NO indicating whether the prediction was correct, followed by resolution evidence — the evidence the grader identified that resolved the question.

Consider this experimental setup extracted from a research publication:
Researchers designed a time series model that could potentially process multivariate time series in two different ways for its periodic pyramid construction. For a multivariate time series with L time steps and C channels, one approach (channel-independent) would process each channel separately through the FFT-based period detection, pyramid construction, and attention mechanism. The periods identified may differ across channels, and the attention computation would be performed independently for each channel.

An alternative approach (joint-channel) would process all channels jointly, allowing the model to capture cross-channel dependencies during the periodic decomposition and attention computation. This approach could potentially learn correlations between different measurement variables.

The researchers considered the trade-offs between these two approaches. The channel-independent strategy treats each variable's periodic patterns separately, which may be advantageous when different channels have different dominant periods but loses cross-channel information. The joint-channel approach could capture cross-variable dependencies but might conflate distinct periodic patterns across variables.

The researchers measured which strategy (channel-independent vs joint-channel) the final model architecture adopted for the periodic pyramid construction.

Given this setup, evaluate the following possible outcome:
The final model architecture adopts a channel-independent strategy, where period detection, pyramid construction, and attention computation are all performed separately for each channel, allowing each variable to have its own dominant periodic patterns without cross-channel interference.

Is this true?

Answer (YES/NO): NO